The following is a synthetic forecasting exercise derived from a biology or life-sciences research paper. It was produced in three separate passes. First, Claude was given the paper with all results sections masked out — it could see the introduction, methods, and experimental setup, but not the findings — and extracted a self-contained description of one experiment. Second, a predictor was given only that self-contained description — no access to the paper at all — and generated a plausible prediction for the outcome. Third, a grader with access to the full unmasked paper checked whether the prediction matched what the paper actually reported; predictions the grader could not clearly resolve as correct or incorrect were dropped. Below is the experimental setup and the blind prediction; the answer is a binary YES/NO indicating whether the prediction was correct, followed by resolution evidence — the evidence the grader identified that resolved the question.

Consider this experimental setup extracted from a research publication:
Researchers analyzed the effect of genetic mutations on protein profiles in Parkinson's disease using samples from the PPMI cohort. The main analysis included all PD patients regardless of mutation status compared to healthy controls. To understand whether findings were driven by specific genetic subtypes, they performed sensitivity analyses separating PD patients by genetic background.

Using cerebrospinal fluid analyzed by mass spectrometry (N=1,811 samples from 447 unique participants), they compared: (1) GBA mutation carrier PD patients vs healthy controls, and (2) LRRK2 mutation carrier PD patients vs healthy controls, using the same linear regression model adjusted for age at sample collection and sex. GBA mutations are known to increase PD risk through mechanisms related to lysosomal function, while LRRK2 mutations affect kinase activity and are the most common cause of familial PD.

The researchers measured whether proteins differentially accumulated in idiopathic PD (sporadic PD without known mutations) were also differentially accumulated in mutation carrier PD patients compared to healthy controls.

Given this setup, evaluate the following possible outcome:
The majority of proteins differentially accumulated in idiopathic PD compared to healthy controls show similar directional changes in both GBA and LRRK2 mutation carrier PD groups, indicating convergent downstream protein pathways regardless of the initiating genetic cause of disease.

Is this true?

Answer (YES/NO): NO